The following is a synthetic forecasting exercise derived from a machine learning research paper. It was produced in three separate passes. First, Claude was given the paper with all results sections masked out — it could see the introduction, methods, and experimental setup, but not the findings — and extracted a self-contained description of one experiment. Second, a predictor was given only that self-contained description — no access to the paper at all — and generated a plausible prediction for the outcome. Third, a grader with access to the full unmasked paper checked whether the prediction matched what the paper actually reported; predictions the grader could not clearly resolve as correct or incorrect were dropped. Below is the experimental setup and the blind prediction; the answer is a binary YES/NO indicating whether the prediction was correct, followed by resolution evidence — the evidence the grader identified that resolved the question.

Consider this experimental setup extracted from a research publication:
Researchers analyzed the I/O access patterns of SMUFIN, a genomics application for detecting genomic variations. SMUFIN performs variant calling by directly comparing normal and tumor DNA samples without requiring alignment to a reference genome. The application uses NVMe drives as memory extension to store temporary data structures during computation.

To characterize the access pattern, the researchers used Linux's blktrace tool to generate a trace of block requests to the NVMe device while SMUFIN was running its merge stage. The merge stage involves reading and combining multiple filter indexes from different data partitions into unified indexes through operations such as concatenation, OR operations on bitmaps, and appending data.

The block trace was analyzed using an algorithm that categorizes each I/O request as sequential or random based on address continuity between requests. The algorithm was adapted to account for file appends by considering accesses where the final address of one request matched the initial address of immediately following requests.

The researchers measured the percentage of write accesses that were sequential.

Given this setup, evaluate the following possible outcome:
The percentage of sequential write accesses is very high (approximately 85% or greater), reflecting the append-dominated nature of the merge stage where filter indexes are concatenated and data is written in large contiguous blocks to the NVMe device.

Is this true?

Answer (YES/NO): YES